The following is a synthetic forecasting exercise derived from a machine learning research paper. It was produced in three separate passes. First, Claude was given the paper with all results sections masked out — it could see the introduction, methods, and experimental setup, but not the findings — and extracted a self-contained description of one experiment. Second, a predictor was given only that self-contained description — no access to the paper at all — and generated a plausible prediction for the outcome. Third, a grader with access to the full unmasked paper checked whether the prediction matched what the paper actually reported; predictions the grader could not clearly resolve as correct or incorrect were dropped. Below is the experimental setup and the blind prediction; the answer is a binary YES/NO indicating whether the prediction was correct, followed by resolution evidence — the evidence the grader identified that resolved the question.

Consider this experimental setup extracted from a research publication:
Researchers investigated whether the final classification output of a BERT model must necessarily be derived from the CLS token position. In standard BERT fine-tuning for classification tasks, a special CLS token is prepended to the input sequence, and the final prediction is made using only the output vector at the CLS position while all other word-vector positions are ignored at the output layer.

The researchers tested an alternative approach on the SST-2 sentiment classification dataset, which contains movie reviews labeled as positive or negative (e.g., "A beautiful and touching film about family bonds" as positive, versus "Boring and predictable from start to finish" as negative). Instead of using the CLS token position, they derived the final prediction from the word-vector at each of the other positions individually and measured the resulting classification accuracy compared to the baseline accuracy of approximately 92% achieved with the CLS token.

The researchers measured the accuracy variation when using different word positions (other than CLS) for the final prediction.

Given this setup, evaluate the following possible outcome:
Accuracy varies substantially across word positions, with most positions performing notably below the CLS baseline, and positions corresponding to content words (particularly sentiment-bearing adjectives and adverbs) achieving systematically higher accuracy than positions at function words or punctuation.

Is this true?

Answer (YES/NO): NO